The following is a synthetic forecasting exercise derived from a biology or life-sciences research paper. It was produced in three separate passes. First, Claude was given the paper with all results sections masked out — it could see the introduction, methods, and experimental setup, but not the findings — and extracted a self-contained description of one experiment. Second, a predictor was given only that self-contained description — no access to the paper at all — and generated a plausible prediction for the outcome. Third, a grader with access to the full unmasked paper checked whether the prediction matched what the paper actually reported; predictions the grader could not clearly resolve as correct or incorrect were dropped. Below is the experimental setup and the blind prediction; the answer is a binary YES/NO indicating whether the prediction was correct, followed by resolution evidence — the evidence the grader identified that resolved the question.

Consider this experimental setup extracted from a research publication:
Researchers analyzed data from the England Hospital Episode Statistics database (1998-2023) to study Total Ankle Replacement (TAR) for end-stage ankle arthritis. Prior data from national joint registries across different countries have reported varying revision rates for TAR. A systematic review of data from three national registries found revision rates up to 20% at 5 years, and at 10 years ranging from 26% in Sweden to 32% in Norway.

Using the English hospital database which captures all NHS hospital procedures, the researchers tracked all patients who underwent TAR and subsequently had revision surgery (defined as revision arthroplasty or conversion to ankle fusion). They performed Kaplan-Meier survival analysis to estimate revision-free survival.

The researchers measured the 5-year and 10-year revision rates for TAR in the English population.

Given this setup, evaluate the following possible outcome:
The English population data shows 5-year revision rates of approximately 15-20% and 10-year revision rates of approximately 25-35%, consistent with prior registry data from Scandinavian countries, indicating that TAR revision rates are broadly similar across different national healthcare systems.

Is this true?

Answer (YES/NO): NO